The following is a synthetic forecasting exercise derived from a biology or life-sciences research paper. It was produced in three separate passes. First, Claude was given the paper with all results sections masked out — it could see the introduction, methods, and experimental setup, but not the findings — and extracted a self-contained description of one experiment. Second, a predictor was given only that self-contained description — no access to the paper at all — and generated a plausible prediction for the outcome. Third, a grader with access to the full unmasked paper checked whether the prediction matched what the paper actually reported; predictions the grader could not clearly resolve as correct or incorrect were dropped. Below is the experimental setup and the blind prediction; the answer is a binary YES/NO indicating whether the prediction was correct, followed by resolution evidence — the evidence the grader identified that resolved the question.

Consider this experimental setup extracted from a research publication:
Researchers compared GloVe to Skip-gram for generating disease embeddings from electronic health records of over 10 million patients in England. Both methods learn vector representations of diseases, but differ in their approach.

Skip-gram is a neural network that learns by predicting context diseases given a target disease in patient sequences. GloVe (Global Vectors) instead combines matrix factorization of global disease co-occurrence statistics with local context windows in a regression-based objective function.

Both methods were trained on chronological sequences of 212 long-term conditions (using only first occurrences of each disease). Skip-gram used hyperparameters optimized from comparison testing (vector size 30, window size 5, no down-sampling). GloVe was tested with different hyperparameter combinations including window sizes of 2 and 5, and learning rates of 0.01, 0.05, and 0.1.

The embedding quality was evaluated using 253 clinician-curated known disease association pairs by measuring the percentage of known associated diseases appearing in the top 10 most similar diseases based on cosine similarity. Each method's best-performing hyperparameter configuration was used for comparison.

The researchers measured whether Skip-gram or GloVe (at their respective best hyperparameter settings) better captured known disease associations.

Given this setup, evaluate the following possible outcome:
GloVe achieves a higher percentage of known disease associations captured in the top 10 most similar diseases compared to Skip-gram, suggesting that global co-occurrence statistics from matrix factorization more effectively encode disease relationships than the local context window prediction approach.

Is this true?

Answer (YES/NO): NO